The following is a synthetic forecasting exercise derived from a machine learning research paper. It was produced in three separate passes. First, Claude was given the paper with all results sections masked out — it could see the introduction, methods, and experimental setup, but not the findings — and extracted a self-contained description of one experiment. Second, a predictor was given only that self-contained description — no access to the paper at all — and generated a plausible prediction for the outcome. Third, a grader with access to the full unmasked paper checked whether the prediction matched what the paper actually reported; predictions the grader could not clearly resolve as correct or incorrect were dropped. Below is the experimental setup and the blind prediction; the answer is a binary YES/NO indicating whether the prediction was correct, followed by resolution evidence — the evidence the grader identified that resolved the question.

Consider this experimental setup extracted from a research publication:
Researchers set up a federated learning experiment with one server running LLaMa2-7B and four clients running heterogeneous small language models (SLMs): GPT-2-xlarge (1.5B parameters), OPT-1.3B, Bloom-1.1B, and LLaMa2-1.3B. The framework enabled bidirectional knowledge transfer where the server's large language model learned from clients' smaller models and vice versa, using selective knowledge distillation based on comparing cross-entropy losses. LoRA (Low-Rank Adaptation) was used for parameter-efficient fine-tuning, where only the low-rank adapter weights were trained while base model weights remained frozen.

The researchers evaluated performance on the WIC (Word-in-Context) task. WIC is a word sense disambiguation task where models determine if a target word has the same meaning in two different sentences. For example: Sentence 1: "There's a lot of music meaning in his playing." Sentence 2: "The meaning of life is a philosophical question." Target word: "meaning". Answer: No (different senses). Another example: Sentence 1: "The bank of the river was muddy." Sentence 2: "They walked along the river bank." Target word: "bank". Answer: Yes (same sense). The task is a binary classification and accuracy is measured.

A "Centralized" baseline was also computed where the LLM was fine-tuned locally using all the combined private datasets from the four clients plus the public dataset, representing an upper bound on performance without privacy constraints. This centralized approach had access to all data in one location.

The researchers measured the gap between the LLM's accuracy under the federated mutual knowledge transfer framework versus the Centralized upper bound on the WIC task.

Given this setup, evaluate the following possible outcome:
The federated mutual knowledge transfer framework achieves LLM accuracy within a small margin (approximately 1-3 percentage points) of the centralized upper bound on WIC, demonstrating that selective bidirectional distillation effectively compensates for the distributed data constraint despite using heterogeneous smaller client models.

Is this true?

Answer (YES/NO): NO